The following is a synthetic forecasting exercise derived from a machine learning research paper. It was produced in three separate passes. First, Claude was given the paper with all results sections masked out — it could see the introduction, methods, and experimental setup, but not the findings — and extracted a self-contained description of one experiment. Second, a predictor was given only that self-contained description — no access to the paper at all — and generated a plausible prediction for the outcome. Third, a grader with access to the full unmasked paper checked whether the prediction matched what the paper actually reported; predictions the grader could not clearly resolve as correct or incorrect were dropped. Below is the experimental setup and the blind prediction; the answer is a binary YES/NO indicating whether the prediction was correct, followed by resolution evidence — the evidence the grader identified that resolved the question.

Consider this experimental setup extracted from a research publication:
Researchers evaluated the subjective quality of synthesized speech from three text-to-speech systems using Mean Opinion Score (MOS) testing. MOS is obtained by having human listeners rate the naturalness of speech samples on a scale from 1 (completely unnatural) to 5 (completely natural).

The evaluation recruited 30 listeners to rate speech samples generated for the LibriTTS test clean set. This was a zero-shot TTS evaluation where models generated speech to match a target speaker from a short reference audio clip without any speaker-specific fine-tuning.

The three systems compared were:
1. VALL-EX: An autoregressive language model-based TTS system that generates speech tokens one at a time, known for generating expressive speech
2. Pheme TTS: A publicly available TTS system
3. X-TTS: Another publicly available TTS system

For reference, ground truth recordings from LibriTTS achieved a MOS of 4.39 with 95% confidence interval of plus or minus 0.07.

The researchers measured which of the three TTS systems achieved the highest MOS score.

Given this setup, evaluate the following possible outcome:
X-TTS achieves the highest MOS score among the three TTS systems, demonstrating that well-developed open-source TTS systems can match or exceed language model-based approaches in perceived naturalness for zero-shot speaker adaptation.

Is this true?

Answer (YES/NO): YES